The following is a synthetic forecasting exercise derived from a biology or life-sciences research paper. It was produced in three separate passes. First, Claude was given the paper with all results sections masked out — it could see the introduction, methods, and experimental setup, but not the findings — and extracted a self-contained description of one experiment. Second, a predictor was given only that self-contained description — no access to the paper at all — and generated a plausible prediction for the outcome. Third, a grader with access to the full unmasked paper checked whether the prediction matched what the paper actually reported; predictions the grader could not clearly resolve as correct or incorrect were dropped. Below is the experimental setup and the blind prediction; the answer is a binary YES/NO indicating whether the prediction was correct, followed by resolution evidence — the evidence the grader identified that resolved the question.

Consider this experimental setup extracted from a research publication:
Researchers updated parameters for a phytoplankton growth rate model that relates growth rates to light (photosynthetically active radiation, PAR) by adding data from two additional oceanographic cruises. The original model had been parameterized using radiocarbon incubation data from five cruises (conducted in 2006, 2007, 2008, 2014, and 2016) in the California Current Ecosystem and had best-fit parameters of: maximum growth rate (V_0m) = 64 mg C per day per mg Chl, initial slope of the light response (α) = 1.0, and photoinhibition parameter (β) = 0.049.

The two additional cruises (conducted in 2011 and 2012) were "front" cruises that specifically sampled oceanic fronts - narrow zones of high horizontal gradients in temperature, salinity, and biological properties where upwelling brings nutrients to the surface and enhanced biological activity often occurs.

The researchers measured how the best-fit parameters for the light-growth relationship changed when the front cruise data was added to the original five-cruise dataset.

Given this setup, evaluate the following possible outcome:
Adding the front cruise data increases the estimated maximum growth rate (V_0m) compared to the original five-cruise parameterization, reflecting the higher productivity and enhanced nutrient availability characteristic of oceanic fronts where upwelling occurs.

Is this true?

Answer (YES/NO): NO